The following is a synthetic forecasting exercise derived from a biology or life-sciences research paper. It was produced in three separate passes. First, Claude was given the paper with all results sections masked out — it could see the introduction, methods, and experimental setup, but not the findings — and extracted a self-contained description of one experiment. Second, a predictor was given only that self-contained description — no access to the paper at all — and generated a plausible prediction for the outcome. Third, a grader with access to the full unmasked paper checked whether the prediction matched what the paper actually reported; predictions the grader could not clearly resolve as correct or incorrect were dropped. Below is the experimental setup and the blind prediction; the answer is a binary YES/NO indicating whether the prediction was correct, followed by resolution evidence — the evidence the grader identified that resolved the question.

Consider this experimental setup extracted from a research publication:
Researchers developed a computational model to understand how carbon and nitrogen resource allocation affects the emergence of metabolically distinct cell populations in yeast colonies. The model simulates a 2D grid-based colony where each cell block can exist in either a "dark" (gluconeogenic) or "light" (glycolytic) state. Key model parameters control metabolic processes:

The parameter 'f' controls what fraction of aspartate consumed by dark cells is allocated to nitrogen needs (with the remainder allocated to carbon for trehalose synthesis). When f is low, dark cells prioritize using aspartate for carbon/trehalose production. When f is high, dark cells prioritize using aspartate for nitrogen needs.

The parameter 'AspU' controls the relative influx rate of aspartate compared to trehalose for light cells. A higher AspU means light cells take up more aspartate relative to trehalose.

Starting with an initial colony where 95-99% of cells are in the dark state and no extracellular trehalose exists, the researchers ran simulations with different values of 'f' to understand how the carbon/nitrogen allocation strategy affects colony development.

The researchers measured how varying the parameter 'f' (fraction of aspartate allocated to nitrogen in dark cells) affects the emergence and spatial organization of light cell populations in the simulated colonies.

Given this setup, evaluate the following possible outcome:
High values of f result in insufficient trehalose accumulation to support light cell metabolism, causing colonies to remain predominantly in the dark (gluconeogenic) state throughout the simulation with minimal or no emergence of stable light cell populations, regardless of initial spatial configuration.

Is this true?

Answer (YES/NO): YES